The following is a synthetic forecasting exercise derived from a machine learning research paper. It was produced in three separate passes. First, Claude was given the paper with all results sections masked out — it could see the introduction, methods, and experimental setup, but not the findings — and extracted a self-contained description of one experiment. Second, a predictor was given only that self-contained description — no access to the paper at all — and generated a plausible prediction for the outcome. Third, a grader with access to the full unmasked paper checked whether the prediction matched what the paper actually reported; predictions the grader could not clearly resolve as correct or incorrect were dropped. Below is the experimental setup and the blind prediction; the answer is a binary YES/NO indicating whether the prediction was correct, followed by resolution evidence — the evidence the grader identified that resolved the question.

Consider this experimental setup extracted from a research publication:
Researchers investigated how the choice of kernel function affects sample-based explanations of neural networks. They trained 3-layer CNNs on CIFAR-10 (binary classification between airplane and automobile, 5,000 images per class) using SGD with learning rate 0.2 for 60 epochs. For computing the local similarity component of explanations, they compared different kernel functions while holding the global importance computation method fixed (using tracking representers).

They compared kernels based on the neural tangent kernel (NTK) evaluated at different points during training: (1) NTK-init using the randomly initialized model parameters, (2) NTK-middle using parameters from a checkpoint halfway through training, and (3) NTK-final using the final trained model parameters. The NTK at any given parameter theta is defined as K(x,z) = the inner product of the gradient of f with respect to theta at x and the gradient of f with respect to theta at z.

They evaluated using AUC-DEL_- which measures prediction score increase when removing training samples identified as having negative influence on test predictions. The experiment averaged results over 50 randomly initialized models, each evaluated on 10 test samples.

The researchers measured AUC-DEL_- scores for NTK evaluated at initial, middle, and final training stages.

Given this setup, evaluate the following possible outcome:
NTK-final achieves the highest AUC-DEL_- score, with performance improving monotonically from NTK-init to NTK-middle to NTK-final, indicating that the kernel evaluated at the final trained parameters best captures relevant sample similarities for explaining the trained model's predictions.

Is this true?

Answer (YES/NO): YES